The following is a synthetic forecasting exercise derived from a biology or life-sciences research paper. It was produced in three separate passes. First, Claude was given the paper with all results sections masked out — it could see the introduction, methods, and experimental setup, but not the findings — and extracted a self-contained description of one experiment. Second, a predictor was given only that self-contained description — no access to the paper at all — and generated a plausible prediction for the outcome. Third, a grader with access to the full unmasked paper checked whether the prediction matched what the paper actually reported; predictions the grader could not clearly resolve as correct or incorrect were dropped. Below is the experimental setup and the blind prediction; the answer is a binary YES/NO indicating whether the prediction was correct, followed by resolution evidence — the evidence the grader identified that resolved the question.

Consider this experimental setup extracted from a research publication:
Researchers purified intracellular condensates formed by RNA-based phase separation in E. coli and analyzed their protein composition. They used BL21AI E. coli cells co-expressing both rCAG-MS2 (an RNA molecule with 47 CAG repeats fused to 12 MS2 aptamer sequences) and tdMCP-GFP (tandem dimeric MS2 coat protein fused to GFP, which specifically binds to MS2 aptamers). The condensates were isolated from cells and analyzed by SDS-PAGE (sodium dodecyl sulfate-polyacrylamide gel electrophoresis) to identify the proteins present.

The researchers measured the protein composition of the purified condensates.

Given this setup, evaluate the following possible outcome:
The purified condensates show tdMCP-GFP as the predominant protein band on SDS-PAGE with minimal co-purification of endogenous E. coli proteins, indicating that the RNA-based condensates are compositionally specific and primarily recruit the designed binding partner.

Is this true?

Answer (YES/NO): YES